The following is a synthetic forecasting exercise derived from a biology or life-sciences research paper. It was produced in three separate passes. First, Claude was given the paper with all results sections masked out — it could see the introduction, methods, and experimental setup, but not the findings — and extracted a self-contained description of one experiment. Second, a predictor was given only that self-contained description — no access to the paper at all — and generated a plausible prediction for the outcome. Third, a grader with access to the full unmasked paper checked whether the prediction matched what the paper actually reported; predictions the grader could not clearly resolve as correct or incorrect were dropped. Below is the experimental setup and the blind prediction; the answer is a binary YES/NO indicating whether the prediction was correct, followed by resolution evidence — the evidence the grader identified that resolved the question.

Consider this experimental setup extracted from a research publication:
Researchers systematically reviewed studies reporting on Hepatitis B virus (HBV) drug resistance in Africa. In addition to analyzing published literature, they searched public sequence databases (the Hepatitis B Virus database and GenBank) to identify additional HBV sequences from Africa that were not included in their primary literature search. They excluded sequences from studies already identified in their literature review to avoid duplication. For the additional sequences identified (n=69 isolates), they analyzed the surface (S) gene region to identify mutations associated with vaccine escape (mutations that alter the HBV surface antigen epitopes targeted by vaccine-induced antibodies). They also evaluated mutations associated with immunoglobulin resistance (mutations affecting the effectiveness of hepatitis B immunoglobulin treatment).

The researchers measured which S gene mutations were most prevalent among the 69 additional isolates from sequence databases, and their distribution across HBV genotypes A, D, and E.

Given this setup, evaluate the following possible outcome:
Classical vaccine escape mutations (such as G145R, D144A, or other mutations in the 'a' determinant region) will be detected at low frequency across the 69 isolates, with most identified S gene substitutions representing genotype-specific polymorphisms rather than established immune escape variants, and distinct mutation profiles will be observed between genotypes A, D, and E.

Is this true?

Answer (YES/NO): NO